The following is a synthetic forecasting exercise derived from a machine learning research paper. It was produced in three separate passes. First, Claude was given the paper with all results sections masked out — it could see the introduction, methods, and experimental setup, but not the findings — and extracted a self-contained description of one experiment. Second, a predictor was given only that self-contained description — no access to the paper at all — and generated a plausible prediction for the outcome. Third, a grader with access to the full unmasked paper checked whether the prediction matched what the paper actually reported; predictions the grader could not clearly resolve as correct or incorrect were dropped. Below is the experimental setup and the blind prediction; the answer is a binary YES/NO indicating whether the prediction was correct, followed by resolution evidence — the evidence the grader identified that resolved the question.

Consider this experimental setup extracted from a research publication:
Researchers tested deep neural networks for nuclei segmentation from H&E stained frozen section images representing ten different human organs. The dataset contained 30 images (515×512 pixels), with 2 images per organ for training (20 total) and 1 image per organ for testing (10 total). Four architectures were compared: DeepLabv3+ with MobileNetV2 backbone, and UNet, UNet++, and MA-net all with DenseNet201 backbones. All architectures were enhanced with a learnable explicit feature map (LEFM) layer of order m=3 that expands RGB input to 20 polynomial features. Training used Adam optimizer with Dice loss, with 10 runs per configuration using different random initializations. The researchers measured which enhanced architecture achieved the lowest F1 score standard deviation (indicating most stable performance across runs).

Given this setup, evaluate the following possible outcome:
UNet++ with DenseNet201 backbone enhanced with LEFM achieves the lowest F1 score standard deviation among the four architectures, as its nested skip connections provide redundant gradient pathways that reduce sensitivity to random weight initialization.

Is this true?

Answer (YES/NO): NO